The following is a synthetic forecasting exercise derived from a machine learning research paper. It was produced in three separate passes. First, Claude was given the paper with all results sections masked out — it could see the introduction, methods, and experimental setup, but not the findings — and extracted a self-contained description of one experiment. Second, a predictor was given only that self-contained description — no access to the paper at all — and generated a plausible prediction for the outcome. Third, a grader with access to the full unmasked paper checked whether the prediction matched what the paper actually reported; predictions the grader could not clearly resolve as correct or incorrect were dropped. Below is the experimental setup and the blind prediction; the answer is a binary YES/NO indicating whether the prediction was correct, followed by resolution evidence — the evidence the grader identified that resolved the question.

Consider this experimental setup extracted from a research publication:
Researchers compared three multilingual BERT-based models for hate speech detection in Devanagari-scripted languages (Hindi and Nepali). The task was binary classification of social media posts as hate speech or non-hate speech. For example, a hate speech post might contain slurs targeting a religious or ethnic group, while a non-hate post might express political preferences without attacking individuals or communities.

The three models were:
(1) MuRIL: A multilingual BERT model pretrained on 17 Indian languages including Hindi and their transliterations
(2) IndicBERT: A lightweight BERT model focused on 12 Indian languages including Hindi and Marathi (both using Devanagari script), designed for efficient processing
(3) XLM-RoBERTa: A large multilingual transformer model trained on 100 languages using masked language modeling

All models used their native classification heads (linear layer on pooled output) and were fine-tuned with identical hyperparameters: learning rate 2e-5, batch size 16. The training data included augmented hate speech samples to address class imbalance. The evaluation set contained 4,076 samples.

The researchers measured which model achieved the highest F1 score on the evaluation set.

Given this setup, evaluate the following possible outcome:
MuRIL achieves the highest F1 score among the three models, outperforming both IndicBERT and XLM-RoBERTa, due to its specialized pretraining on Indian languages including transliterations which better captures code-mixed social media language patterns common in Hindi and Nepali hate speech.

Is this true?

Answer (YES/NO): NO